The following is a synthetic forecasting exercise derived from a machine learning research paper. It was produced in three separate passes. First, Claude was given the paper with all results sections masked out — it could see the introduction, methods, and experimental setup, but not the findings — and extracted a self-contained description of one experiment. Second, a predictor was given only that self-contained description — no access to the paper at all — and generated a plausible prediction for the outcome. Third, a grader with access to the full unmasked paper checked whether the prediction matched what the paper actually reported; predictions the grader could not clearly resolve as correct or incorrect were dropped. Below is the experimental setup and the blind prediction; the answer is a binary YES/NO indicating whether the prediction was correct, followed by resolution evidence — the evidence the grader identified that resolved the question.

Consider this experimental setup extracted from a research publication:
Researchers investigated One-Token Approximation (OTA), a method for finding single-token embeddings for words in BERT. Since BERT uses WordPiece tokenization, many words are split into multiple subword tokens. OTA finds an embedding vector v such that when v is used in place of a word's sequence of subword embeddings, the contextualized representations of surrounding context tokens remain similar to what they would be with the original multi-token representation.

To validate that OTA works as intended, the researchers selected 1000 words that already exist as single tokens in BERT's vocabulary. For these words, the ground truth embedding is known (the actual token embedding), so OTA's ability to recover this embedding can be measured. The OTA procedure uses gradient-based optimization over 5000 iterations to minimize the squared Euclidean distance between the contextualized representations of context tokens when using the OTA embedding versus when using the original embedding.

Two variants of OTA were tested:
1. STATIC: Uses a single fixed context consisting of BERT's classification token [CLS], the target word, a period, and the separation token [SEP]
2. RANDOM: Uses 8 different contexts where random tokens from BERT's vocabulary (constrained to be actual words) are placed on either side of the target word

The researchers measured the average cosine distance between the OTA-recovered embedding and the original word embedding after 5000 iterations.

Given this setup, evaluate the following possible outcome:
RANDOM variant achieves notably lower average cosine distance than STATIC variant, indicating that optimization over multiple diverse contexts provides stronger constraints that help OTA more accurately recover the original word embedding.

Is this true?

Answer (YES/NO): YES